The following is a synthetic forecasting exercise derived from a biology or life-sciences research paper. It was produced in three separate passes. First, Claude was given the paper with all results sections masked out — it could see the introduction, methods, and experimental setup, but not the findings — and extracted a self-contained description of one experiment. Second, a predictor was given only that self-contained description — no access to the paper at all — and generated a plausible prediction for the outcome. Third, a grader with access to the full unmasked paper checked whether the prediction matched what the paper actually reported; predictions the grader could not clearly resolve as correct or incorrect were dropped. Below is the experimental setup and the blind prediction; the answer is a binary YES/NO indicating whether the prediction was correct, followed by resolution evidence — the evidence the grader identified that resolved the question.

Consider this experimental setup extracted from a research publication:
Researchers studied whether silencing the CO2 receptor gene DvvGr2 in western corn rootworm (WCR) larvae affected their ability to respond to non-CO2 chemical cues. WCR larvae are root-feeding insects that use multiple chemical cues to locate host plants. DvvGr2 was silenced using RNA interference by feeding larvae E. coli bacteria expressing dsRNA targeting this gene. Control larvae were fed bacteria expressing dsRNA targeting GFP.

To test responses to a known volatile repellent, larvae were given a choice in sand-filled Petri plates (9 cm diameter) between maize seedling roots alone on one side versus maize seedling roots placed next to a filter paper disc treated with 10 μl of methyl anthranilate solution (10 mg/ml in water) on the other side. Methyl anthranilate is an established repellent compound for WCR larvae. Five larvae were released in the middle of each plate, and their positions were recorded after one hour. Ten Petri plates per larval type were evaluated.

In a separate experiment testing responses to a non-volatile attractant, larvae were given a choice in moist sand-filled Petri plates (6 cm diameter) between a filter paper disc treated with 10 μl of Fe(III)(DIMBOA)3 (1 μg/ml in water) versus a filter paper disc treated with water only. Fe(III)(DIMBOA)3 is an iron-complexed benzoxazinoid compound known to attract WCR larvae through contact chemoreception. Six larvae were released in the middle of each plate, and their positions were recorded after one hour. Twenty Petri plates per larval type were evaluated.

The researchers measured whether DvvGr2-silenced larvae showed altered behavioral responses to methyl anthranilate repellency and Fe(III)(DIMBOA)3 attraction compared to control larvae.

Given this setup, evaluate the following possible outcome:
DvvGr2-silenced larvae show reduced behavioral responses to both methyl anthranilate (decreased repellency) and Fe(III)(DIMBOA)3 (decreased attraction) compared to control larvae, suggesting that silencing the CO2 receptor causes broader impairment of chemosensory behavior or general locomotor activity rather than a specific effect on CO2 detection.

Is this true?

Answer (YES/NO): NO